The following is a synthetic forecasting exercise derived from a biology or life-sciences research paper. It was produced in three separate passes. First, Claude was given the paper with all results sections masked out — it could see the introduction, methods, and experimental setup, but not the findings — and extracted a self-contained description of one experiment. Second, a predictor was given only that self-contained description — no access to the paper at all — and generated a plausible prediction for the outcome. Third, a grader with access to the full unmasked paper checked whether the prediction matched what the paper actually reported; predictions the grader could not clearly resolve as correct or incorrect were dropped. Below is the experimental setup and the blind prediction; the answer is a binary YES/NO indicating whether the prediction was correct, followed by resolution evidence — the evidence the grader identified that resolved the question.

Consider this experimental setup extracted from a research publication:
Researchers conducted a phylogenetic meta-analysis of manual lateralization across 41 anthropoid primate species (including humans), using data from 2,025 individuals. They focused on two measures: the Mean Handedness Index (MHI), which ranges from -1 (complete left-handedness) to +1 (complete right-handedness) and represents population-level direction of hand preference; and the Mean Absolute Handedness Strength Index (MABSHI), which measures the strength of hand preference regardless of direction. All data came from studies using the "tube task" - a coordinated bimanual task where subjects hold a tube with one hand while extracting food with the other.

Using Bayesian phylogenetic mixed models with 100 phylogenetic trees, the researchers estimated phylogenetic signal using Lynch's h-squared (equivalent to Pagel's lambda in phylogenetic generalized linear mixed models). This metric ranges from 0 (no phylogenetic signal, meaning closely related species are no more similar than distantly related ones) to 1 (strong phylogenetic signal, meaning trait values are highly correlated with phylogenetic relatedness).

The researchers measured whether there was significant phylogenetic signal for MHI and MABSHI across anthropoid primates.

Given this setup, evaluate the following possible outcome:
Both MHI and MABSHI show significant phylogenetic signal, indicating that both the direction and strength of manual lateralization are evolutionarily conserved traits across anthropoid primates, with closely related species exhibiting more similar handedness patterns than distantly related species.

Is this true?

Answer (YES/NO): YES